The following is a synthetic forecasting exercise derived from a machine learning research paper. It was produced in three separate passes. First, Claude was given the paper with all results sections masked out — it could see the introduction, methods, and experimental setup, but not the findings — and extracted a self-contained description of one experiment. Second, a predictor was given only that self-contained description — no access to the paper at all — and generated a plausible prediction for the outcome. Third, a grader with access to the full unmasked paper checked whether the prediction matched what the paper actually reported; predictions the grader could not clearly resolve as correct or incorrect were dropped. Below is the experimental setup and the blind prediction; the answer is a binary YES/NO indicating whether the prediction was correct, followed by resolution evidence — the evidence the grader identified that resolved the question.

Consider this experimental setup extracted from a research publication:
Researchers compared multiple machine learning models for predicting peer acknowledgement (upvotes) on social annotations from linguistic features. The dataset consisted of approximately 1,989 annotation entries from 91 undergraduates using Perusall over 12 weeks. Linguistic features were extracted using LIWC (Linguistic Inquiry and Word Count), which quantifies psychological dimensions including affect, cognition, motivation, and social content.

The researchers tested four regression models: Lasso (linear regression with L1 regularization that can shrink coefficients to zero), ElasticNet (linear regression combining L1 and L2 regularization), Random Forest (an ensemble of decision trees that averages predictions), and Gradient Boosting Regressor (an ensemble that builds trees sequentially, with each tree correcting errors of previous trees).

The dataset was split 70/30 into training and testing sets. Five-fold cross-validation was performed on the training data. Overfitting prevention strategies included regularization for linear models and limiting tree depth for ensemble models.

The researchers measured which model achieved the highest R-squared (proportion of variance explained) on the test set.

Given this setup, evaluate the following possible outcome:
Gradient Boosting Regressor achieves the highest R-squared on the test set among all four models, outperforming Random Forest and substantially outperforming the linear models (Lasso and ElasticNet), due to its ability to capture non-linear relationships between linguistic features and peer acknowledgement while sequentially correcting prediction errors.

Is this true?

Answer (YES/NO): YES